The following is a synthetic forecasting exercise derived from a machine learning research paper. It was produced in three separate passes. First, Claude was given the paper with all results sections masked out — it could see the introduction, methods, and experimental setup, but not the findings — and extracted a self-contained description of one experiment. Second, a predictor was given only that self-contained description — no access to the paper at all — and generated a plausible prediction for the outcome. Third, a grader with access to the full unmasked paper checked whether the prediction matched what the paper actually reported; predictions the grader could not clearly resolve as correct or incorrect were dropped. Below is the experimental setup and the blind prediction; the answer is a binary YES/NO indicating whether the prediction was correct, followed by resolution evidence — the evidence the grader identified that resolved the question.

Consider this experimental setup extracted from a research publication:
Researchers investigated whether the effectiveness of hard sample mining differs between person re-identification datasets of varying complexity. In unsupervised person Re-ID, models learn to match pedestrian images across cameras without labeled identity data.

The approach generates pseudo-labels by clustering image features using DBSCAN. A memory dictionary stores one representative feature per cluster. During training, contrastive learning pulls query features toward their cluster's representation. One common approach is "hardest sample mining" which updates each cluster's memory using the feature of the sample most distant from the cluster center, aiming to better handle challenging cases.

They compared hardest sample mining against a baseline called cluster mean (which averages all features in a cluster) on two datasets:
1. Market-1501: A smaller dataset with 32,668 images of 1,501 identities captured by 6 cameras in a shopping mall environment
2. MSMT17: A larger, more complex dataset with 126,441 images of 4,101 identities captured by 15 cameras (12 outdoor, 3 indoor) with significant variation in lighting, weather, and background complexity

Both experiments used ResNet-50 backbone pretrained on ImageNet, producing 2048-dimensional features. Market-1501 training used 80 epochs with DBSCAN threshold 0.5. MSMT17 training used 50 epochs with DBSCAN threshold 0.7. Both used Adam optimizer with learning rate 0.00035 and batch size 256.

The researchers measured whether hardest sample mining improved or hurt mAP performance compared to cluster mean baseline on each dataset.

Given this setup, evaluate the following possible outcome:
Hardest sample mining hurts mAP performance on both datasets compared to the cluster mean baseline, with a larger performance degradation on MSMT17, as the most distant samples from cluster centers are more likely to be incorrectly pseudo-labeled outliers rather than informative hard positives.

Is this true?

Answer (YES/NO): NO